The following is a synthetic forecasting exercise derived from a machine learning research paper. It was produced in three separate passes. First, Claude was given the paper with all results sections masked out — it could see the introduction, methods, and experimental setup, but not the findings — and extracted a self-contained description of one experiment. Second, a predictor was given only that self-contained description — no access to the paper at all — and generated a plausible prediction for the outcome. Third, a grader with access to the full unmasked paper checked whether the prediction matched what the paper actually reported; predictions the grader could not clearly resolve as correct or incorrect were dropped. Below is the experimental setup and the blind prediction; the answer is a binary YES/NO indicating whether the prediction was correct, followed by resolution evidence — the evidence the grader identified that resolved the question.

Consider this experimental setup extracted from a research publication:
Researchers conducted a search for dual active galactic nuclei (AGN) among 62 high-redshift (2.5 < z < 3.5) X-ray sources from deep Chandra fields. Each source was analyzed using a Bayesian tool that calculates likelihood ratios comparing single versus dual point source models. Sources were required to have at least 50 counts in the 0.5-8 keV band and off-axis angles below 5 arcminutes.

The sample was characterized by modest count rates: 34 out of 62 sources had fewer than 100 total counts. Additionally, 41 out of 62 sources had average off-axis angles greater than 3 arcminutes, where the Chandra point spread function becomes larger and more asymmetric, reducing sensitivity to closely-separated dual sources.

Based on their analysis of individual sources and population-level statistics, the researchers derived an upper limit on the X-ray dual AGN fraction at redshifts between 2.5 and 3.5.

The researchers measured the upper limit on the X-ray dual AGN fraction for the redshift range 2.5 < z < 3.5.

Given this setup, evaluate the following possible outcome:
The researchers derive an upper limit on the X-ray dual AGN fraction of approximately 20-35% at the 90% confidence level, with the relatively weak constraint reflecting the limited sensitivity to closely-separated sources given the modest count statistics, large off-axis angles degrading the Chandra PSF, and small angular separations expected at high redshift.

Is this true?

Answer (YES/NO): NO